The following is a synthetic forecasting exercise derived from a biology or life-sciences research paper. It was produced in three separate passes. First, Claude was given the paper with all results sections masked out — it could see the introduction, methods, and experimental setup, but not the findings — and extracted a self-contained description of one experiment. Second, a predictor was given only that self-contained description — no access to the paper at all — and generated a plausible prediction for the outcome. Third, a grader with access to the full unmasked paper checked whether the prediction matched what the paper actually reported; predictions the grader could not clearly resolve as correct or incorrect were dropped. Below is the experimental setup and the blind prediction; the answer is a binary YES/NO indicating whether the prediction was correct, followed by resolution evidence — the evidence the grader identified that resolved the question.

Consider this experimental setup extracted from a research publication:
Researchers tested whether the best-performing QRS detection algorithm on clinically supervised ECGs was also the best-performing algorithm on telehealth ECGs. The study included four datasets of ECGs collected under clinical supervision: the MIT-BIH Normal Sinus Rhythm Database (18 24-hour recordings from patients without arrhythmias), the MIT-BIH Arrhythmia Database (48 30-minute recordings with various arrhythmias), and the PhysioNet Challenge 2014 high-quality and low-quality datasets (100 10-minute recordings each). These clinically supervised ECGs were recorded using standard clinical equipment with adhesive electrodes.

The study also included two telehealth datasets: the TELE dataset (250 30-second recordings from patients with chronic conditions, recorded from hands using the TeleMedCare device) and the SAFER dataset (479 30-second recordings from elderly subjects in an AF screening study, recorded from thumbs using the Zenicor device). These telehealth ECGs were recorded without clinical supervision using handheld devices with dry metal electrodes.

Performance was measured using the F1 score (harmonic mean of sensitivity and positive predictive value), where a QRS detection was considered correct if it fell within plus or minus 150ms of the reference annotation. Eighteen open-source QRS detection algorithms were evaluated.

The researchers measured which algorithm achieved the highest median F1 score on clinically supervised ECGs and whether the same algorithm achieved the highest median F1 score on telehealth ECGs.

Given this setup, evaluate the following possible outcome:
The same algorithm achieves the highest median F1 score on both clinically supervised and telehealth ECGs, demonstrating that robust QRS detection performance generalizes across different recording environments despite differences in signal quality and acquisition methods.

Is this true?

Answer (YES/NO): YES